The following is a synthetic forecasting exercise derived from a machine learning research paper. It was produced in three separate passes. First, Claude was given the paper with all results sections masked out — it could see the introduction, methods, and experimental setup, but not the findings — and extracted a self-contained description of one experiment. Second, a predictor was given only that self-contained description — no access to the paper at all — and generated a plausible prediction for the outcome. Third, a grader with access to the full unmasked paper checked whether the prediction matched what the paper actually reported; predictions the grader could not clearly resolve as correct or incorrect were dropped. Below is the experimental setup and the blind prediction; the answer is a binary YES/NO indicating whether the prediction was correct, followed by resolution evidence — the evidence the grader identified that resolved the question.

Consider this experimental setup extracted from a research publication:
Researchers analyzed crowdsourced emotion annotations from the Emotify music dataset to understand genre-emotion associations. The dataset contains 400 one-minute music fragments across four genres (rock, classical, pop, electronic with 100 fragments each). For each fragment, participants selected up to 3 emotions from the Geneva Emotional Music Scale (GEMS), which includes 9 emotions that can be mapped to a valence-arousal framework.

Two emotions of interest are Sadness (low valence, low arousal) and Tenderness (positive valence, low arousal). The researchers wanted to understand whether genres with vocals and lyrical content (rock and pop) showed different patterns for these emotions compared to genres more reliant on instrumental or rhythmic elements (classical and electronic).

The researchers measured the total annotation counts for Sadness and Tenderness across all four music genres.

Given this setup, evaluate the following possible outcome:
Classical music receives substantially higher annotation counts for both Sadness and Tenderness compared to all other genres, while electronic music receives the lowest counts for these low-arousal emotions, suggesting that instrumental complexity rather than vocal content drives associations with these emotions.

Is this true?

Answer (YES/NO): NO